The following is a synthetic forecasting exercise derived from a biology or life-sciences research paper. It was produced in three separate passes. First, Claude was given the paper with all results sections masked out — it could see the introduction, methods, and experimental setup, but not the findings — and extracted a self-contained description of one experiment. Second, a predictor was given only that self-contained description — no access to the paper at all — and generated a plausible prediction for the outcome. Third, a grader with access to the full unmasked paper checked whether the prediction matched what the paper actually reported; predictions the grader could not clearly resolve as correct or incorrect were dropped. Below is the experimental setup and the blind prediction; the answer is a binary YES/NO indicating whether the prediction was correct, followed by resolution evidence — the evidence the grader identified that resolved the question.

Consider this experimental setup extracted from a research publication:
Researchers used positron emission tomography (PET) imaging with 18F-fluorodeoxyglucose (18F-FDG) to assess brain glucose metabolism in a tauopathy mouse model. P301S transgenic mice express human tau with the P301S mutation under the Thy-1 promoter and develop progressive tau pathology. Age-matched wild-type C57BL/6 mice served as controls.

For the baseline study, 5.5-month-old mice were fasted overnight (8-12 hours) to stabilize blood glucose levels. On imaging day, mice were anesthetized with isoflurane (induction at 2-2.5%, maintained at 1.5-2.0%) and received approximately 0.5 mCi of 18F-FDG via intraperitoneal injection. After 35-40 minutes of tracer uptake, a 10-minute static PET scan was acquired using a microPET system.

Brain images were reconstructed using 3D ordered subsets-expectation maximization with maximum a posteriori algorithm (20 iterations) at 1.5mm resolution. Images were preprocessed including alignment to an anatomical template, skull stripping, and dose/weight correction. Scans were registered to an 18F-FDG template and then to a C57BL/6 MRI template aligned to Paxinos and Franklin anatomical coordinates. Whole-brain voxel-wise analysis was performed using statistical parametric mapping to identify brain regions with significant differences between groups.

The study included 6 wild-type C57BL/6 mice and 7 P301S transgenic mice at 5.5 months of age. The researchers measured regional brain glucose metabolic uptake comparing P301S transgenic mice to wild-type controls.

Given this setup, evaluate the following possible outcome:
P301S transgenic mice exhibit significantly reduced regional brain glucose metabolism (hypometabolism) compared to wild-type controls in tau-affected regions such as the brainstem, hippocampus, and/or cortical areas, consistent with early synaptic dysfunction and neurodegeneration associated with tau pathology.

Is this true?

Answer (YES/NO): YES